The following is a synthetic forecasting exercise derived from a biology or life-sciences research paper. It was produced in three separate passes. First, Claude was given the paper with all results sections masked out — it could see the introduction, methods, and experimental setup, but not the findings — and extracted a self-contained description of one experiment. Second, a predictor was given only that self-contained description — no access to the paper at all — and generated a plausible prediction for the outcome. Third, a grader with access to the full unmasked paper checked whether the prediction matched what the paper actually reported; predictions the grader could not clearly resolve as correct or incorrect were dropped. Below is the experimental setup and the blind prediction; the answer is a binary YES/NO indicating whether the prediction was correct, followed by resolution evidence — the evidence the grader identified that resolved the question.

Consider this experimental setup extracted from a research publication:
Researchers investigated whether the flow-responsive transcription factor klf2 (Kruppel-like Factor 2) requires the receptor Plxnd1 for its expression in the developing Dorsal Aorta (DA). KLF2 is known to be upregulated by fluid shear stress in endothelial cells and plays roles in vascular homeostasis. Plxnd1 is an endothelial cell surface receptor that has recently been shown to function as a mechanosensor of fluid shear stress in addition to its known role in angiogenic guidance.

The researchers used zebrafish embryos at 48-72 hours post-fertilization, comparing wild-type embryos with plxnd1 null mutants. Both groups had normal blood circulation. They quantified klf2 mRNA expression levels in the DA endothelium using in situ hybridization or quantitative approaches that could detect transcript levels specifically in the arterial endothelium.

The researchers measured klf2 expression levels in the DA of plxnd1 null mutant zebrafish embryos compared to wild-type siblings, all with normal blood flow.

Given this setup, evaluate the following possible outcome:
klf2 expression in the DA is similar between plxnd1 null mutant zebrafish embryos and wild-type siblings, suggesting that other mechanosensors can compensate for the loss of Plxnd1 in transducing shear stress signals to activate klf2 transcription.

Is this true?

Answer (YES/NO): NO